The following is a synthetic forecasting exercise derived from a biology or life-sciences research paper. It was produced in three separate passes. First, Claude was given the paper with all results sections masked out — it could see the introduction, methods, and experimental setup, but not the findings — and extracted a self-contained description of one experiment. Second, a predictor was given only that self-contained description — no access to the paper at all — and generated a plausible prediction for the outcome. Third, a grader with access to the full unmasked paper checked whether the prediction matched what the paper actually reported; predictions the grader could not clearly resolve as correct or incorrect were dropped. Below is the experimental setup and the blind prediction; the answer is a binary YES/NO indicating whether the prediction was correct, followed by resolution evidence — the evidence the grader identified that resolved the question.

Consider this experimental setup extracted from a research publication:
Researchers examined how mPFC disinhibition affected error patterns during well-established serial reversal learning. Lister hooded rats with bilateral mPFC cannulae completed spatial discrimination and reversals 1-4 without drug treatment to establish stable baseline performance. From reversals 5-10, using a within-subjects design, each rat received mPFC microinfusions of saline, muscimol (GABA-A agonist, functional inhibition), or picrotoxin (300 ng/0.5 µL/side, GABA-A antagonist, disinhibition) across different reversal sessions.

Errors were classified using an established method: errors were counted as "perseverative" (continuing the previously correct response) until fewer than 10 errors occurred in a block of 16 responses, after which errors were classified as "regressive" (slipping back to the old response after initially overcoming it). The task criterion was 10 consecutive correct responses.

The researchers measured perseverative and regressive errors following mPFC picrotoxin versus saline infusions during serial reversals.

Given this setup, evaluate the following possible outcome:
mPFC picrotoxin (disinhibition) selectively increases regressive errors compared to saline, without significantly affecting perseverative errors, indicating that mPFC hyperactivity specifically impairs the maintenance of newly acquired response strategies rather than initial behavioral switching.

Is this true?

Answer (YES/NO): NO